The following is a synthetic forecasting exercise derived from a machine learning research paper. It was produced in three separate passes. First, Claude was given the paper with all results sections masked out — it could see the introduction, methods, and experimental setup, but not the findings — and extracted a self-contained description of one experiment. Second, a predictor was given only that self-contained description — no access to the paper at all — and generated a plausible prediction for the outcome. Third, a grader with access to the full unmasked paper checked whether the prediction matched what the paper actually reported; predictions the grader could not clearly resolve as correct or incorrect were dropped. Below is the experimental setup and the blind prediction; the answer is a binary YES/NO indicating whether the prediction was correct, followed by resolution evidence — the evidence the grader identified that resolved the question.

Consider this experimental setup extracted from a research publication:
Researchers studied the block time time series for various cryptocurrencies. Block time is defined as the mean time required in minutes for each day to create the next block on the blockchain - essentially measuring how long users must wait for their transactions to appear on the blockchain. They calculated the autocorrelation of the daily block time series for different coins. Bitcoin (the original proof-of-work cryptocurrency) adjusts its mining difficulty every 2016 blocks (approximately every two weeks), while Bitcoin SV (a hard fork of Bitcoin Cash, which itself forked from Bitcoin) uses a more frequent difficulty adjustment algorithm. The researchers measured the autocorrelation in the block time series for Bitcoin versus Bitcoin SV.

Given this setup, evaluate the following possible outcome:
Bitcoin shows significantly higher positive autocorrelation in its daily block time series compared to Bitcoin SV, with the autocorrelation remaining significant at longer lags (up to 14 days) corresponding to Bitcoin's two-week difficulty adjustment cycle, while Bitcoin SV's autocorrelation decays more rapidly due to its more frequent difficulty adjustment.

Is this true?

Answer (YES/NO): NO